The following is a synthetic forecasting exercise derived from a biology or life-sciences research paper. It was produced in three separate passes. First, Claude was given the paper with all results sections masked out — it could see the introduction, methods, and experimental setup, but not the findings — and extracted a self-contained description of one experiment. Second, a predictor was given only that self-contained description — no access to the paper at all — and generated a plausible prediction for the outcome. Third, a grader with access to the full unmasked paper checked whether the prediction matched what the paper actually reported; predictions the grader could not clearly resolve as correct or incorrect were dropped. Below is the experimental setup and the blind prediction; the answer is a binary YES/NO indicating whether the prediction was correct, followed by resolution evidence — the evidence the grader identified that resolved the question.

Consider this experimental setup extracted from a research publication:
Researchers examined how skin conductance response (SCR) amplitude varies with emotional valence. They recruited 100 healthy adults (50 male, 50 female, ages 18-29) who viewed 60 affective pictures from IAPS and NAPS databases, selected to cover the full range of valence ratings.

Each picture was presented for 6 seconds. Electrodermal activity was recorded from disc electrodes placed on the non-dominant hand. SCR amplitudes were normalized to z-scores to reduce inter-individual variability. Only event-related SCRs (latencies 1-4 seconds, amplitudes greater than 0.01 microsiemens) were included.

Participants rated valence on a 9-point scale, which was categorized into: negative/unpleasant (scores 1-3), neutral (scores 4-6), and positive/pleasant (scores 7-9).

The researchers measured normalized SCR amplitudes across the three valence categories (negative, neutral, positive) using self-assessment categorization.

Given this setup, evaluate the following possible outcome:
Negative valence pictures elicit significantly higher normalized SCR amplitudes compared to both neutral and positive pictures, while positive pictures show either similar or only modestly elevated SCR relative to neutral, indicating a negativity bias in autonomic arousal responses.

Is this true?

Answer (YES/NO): NO